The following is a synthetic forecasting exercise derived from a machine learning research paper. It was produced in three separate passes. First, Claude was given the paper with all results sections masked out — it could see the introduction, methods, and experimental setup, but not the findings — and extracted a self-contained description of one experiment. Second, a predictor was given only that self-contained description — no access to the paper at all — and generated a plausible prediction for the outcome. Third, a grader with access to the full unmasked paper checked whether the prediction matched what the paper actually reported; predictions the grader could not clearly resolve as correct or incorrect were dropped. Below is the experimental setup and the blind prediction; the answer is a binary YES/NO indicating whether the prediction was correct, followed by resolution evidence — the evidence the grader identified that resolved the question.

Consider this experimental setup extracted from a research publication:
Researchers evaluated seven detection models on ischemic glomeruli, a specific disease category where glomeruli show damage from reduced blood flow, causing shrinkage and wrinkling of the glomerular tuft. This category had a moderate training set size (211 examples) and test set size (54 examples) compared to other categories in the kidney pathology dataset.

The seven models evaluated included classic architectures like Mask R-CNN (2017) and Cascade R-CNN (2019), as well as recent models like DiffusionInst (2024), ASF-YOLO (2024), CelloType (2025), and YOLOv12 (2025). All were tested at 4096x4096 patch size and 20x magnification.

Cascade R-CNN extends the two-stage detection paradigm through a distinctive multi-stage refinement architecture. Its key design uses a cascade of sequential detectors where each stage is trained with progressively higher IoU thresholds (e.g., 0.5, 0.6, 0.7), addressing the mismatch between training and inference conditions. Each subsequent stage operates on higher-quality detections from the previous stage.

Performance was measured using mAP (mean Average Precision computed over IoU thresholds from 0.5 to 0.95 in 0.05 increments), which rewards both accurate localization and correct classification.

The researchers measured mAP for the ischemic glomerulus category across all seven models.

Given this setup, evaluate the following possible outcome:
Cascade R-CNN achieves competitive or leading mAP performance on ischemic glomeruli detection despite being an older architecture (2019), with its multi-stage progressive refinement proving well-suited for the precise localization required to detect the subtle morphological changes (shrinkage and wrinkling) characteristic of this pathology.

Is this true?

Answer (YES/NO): YES